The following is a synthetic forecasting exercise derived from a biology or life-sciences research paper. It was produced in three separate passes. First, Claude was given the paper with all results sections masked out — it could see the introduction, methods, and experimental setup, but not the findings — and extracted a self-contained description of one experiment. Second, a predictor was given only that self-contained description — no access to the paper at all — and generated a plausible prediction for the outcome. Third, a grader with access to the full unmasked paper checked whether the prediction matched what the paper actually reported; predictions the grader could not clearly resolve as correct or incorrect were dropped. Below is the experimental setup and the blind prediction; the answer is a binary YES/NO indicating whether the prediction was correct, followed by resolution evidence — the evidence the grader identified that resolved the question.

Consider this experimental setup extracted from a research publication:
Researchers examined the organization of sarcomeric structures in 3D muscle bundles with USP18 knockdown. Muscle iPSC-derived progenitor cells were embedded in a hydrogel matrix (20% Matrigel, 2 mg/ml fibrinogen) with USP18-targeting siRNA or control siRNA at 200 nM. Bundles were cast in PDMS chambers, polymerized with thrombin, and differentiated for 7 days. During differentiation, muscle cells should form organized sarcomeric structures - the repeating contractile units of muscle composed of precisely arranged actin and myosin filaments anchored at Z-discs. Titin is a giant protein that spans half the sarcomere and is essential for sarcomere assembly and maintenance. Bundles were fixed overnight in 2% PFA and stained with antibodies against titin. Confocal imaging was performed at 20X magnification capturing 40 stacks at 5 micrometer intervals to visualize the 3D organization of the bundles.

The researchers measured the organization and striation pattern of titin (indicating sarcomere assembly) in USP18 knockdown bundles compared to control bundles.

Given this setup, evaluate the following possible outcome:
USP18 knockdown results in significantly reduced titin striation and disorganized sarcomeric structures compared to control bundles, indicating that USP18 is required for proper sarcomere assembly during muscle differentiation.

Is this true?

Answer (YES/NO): NO